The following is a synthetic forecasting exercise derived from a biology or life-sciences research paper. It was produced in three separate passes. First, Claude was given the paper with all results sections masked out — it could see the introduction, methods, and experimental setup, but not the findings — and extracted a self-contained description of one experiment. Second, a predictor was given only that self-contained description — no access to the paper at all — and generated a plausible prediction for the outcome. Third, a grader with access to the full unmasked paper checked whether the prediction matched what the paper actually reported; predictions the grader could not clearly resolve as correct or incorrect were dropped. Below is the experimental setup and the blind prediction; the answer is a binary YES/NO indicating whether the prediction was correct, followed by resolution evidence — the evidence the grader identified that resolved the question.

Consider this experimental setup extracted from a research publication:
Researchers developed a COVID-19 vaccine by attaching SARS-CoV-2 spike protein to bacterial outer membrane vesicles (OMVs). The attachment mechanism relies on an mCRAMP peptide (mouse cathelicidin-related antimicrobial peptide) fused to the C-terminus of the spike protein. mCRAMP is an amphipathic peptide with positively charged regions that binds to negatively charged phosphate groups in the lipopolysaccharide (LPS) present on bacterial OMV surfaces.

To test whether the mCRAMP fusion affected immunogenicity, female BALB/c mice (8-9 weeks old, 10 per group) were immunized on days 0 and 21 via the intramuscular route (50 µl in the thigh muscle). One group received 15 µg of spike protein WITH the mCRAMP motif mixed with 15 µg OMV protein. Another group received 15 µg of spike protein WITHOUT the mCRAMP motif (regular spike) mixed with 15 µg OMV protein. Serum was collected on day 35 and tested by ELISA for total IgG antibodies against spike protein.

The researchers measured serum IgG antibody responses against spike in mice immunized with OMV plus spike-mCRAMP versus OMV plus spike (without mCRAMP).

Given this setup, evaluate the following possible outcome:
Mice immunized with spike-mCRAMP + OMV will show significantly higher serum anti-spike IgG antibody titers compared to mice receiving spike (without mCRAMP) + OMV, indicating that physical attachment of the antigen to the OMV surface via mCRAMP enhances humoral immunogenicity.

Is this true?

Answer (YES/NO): NO